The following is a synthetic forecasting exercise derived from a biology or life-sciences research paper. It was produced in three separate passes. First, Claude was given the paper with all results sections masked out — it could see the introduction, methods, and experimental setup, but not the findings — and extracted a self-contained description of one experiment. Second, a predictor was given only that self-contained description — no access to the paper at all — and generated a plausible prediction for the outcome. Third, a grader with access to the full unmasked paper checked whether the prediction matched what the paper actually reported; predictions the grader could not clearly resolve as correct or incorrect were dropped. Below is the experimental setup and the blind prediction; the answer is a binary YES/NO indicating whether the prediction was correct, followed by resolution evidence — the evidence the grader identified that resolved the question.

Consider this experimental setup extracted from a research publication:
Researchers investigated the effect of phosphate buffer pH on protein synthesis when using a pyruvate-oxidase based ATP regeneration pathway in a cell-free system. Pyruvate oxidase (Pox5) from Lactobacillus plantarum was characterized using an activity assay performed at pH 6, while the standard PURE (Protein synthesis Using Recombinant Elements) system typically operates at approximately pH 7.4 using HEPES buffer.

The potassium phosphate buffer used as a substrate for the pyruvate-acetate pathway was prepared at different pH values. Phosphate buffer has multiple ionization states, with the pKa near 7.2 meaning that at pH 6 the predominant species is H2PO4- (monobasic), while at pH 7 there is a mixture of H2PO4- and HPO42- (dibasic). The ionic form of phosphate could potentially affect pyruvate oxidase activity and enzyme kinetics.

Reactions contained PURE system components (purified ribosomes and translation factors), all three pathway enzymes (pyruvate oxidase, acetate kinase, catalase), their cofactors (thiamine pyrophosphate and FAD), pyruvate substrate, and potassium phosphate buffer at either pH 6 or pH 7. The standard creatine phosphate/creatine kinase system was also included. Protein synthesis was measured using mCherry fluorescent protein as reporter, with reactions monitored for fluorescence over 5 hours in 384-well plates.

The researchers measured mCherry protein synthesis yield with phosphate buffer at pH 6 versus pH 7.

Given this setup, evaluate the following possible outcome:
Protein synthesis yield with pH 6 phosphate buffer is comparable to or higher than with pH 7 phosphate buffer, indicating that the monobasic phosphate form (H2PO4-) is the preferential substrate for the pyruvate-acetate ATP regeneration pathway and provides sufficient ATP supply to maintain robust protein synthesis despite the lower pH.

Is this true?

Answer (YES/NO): NO